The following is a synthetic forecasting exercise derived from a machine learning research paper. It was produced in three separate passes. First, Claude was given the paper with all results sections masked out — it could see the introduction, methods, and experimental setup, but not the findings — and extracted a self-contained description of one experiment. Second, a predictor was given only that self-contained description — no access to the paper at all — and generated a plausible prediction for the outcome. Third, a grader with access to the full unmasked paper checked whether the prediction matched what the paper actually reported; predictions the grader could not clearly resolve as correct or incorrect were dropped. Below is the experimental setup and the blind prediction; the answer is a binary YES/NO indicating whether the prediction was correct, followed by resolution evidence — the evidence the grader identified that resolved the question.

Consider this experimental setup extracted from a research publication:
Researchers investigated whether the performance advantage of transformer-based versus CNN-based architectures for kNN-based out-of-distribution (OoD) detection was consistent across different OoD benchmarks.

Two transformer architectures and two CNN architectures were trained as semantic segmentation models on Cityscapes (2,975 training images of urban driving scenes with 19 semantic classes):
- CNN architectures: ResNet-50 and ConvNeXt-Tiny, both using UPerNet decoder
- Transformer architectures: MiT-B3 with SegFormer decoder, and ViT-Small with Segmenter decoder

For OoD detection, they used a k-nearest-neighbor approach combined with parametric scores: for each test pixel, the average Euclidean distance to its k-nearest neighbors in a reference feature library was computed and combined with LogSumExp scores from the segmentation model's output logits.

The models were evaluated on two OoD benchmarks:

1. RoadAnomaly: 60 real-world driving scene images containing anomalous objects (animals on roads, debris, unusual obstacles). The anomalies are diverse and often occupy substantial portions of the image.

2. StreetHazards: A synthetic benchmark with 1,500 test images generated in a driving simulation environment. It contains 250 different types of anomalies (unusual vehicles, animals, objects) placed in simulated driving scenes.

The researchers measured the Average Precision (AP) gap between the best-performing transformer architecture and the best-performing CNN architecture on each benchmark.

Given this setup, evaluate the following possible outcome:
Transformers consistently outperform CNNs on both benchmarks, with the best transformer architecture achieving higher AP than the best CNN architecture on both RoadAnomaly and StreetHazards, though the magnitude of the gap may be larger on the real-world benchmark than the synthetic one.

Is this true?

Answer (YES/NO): YES